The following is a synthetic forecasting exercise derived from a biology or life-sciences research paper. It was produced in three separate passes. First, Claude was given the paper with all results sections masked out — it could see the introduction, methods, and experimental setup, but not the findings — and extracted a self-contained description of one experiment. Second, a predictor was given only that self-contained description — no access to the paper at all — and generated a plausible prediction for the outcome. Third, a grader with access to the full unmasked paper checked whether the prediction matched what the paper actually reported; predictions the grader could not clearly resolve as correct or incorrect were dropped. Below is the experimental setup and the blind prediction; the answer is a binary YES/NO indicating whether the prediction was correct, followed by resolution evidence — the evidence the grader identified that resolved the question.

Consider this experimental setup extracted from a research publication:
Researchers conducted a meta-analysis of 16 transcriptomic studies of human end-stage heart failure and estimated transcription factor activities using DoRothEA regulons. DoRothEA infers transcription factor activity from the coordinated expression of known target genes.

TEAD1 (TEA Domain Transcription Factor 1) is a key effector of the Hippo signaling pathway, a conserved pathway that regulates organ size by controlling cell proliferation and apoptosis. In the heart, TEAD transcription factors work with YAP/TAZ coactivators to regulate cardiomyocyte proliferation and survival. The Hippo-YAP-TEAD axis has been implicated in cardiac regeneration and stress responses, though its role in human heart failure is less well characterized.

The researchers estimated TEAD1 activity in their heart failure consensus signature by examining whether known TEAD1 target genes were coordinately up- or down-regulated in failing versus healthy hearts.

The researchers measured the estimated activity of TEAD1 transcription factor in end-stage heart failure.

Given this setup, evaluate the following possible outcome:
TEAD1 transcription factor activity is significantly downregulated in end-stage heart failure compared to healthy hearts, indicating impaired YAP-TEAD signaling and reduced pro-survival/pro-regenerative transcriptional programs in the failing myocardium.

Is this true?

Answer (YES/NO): NO